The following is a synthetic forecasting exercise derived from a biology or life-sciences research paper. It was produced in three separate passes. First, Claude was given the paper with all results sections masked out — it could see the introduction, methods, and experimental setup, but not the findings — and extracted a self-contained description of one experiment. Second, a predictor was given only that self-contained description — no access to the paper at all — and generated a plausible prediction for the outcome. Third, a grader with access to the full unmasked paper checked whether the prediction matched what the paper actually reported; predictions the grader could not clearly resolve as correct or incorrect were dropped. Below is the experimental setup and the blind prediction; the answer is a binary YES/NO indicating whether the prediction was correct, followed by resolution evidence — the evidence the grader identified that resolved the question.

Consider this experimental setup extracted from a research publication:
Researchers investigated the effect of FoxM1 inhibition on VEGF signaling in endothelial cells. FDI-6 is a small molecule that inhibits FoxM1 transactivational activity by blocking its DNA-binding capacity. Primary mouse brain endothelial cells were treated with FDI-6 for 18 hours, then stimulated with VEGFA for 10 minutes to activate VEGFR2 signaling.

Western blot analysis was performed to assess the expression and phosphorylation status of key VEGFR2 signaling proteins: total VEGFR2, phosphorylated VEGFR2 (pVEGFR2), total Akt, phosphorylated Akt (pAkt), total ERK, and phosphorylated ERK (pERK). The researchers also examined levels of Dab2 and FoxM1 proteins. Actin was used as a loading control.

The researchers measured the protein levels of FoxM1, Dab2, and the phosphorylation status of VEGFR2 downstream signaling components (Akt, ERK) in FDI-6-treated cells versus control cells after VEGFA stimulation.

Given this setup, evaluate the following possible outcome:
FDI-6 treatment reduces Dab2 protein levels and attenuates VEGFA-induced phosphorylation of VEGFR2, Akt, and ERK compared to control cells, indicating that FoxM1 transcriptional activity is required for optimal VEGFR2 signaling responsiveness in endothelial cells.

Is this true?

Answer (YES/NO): YES